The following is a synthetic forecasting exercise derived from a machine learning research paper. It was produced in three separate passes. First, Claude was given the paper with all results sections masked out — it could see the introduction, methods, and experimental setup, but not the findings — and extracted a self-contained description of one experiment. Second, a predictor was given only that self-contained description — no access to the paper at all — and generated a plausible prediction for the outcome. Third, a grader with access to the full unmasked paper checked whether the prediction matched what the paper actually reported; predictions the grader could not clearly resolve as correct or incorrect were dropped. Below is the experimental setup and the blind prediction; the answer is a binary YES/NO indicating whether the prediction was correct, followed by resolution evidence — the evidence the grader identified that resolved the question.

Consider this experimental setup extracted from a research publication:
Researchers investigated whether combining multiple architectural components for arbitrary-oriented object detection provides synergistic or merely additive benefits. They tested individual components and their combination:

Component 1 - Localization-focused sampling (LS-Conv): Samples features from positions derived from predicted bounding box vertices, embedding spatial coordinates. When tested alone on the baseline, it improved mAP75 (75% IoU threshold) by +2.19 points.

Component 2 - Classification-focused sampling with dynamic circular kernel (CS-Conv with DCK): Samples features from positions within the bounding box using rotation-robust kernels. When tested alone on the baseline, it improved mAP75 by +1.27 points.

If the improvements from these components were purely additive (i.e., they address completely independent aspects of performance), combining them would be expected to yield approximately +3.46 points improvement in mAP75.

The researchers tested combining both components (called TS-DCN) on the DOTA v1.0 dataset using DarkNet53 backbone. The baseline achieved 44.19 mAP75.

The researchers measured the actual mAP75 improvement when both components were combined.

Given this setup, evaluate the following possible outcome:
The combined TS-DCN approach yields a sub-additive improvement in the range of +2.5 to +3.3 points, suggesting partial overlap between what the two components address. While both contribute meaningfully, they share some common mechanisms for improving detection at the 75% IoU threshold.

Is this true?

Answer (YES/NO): NO